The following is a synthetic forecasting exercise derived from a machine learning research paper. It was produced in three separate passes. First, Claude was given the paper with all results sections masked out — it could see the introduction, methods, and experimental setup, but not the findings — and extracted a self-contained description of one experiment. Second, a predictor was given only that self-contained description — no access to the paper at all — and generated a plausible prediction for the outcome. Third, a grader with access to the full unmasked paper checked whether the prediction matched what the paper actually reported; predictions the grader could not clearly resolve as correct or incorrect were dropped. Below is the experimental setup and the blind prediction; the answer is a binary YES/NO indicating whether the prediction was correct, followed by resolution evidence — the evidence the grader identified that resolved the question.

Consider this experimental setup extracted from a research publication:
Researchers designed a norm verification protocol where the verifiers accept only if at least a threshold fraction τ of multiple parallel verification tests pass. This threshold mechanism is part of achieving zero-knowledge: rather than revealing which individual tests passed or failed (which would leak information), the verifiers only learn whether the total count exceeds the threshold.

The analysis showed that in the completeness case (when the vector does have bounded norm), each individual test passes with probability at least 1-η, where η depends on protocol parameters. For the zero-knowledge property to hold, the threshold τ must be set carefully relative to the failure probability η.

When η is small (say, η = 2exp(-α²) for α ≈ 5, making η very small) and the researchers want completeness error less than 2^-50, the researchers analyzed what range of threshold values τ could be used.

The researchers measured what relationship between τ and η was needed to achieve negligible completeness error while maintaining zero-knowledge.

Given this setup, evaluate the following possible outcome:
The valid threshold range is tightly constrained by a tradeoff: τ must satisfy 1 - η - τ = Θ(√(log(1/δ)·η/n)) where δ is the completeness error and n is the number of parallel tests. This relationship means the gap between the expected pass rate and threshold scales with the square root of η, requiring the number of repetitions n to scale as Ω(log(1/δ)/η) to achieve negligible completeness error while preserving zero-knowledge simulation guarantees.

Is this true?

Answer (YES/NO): NO